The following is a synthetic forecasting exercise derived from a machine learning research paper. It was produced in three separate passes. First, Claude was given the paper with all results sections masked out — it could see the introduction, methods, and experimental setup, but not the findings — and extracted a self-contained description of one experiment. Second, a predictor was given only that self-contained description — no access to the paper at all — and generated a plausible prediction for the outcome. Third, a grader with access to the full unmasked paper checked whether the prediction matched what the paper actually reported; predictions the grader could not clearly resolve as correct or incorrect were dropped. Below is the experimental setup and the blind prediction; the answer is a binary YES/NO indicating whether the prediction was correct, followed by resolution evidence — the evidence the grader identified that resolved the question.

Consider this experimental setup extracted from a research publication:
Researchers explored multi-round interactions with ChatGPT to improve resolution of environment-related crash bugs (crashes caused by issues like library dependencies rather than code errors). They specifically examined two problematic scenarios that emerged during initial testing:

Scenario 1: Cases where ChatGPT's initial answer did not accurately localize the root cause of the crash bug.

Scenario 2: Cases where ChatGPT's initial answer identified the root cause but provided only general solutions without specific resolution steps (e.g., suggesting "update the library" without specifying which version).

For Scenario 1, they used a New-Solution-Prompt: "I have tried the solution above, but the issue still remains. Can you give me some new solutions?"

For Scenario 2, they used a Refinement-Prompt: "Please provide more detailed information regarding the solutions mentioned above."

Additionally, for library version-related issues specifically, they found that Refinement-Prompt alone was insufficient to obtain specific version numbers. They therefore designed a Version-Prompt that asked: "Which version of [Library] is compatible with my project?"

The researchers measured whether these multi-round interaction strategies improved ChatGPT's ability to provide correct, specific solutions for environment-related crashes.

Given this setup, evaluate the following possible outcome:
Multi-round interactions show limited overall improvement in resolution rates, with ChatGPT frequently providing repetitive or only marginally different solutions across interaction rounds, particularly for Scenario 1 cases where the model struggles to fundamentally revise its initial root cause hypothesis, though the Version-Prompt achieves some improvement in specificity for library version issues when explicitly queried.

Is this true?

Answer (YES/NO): NO